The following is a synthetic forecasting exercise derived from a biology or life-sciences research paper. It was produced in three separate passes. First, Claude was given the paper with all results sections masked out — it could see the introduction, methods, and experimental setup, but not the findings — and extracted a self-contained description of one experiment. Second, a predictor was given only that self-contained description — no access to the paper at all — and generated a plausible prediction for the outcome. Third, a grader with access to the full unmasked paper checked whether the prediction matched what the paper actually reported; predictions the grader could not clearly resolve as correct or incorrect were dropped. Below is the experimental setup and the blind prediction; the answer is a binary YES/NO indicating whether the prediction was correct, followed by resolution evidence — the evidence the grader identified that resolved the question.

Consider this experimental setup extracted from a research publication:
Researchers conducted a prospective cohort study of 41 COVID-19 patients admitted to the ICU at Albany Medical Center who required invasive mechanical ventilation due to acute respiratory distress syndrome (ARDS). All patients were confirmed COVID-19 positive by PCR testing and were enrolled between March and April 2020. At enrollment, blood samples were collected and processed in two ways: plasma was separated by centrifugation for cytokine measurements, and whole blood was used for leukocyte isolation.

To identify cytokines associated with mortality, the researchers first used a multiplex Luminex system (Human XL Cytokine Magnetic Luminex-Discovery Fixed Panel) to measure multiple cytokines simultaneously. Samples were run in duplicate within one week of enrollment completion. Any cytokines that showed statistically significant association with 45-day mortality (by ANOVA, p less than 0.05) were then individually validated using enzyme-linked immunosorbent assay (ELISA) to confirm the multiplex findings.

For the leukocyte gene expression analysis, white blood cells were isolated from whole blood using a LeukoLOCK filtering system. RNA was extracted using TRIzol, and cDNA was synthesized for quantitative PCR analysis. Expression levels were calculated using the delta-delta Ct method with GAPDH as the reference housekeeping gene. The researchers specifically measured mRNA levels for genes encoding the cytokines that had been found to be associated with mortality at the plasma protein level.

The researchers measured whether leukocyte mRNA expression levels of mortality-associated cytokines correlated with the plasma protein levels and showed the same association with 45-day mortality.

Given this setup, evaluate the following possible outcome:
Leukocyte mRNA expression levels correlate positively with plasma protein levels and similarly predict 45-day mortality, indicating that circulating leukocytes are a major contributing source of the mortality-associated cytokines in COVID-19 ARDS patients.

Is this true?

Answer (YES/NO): NO